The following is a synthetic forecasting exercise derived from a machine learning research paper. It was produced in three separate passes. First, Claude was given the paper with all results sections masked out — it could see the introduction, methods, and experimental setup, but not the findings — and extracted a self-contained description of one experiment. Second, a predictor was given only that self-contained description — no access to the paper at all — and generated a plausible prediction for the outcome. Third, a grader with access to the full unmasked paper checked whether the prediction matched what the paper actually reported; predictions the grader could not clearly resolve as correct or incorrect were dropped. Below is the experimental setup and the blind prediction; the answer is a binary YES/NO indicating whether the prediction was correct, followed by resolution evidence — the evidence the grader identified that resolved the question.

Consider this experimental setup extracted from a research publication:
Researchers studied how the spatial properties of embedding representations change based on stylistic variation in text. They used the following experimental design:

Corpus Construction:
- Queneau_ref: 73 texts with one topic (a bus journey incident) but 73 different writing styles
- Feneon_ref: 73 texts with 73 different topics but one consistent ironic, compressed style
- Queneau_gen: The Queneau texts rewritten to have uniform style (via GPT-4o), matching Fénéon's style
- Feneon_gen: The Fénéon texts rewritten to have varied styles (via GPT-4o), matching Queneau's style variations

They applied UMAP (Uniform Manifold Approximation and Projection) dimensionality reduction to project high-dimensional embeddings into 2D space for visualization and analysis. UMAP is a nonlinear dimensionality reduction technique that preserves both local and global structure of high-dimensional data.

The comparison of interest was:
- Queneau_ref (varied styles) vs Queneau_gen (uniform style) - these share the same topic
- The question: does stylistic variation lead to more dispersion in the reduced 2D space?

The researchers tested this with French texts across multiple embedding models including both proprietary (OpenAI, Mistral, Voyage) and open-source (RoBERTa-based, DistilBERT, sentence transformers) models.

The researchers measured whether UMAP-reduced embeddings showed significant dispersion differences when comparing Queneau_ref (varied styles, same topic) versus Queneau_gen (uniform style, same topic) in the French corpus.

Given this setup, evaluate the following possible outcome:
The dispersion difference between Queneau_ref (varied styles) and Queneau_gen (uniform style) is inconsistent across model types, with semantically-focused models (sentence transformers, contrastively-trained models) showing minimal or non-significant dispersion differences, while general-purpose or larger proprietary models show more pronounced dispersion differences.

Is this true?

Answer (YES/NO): NO